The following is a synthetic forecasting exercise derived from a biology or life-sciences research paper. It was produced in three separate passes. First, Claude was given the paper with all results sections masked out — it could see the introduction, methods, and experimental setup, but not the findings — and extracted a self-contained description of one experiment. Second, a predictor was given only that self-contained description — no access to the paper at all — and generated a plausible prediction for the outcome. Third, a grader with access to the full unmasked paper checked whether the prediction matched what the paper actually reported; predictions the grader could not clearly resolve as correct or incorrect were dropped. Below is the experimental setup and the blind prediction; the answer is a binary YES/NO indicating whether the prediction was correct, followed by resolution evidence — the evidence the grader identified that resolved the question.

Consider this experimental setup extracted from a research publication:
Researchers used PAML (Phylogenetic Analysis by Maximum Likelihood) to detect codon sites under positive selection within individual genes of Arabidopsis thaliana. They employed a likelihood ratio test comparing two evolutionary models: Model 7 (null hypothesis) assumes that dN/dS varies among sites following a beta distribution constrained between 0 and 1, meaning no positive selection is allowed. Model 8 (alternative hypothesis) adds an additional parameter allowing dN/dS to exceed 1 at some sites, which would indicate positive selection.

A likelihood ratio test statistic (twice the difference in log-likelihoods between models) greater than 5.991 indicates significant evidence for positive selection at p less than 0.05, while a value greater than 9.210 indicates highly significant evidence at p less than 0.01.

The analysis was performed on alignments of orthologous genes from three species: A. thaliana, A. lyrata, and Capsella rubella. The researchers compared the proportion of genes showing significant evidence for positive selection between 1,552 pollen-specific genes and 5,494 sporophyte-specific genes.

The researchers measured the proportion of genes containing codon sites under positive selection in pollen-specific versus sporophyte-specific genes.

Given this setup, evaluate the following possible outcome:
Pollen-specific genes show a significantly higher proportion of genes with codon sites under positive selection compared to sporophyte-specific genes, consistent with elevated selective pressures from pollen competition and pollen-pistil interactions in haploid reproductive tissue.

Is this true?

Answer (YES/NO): YES